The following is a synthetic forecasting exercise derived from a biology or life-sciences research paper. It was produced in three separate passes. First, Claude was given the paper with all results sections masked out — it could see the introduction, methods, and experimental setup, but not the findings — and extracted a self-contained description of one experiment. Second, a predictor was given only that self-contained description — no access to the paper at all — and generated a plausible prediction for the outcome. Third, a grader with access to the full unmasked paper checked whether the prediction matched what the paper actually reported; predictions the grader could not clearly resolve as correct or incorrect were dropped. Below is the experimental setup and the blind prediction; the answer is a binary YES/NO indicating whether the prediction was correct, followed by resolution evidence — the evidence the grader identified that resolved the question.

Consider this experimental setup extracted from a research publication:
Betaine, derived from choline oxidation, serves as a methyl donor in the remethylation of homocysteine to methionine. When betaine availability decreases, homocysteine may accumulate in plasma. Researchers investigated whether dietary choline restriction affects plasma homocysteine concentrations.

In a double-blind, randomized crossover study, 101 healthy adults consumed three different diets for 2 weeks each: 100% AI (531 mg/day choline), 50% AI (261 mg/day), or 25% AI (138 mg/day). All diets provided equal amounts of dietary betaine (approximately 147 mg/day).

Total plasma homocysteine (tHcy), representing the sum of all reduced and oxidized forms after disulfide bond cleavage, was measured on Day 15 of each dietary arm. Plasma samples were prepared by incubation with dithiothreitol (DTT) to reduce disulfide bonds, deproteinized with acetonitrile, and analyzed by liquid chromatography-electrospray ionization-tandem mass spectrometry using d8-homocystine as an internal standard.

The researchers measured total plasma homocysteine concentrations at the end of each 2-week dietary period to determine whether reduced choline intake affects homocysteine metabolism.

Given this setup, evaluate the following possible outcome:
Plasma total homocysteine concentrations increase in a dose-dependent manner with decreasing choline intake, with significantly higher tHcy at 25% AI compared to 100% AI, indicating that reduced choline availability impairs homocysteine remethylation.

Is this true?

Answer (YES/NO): NO